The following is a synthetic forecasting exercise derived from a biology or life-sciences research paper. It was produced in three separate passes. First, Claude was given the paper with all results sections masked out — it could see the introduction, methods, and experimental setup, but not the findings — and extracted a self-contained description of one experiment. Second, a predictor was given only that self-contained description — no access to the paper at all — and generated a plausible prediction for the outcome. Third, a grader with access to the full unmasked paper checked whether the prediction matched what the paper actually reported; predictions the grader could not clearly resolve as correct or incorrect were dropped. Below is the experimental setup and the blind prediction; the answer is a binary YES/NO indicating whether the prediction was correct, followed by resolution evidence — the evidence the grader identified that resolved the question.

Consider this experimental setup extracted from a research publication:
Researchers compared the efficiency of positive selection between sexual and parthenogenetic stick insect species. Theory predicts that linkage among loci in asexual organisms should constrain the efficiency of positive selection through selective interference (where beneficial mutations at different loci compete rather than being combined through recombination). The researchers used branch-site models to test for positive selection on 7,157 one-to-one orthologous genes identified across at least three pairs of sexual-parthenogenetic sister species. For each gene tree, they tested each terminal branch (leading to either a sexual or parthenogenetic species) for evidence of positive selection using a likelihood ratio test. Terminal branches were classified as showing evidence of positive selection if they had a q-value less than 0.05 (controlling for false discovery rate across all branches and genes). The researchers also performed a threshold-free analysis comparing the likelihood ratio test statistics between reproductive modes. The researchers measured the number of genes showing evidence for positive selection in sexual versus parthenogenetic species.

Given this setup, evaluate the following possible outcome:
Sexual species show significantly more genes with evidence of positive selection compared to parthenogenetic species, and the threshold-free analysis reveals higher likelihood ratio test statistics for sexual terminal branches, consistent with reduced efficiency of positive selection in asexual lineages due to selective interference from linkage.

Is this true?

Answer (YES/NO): YES